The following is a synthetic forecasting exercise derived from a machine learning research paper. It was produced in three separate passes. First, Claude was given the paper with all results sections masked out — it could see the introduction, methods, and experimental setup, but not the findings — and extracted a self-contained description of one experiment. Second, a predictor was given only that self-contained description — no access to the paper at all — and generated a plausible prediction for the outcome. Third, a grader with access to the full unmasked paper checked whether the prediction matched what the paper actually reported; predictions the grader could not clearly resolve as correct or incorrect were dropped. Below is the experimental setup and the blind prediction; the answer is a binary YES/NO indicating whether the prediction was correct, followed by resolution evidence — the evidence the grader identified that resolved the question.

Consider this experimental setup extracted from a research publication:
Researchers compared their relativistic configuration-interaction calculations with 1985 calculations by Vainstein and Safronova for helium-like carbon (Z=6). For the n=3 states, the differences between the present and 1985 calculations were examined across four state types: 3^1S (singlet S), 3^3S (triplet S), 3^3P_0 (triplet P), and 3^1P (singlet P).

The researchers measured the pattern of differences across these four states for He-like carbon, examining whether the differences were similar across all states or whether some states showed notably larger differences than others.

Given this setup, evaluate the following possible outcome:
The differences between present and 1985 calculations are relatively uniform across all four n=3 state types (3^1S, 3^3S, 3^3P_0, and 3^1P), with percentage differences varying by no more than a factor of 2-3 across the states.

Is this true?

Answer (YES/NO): NO